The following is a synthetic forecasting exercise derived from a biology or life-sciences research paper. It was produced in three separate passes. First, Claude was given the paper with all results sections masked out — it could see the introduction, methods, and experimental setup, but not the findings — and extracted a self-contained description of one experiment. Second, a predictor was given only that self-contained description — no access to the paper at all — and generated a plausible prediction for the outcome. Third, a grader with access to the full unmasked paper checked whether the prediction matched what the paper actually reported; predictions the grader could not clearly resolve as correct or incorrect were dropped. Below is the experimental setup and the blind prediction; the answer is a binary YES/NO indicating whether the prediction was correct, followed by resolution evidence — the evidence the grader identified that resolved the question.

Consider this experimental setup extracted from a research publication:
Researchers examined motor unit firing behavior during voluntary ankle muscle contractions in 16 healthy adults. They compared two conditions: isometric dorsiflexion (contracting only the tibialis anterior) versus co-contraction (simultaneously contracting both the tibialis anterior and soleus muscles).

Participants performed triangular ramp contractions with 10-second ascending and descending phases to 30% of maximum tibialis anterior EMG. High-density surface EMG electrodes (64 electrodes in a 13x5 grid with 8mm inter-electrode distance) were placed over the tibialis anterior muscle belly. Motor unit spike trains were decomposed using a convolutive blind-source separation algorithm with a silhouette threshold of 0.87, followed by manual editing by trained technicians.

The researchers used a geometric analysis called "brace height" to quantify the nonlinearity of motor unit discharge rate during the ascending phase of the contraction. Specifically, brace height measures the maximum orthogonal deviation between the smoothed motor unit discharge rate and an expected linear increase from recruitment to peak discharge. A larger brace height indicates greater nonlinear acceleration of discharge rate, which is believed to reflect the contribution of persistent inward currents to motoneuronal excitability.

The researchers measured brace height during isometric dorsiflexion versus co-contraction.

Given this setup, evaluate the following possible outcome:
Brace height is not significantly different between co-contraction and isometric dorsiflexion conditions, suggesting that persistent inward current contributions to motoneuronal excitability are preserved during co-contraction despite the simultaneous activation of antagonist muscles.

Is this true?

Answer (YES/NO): NO